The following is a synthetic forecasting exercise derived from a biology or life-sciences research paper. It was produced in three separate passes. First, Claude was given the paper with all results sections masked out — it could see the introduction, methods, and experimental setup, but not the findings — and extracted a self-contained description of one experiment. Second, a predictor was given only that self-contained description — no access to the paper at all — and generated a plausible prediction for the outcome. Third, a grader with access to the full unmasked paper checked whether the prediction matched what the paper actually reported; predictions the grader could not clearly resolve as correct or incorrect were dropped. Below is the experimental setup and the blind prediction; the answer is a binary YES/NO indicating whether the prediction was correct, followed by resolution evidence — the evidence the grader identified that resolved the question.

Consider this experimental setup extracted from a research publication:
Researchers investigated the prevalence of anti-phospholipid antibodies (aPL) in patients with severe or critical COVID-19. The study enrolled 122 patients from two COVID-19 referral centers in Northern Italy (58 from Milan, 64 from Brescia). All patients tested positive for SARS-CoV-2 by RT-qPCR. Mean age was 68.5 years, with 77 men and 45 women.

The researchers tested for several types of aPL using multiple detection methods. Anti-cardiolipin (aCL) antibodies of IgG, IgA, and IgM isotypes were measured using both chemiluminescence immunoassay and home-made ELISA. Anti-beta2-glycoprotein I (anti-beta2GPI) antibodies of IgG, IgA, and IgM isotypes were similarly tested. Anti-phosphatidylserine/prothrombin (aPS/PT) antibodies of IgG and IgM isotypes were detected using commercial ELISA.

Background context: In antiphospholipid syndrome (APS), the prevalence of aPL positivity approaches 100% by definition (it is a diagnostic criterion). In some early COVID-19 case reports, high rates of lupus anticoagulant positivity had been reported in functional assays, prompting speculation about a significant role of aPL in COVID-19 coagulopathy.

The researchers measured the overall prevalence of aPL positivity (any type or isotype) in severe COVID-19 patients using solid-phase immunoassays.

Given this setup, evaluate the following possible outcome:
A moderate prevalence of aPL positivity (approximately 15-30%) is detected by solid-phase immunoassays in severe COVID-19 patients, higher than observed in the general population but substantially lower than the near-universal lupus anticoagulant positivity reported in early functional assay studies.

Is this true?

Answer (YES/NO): NO